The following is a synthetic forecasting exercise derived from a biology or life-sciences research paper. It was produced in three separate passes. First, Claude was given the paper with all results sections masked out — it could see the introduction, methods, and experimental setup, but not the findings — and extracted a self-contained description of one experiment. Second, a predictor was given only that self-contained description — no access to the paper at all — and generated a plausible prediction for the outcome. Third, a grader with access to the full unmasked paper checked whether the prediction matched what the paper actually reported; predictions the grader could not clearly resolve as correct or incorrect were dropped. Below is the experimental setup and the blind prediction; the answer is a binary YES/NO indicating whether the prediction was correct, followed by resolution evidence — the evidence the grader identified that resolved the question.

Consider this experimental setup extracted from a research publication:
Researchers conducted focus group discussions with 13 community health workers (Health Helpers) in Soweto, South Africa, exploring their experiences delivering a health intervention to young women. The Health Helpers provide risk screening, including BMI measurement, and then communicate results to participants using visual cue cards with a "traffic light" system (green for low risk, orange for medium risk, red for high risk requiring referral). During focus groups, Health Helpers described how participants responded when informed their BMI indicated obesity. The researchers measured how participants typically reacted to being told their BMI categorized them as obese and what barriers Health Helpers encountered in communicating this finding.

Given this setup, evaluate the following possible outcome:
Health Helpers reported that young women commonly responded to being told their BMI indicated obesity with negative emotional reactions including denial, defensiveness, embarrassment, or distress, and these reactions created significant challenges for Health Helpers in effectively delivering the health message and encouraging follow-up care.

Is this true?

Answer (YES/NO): NO